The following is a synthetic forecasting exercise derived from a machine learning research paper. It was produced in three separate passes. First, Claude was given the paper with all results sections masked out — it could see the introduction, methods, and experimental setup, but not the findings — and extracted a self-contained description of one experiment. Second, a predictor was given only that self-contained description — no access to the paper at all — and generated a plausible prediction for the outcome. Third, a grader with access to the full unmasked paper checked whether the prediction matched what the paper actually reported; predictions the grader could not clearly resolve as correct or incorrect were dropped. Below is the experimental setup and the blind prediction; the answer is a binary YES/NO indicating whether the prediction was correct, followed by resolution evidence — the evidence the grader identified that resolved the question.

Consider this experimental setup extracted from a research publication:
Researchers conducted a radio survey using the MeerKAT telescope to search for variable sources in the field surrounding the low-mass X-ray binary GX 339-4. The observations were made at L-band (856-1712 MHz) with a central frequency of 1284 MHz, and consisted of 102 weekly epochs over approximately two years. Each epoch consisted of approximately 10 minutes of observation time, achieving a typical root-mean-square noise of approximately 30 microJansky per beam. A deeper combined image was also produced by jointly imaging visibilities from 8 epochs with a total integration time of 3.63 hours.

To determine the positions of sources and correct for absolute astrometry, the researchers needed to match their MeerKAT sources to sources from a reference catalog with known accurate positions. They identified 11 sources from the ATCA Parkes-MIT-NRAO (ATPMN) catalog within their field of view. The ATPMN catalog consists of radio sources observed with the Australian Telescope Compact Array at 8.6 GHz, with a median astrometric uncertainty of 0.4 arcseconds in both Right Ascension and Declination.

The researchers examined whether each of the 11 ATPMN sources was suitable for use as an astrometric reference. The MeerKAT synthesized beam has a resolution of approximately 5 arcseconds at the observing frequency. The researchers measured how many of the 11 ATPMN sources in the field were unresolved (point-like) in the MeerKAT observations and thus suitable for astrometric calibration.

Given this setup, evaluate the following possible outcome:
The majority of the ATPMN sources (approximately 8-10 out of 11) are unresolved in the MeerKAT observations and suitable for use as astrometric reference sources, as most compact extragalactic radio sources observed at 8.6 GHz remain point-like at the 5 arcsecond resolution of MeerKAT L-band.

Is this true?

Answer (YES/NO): NO